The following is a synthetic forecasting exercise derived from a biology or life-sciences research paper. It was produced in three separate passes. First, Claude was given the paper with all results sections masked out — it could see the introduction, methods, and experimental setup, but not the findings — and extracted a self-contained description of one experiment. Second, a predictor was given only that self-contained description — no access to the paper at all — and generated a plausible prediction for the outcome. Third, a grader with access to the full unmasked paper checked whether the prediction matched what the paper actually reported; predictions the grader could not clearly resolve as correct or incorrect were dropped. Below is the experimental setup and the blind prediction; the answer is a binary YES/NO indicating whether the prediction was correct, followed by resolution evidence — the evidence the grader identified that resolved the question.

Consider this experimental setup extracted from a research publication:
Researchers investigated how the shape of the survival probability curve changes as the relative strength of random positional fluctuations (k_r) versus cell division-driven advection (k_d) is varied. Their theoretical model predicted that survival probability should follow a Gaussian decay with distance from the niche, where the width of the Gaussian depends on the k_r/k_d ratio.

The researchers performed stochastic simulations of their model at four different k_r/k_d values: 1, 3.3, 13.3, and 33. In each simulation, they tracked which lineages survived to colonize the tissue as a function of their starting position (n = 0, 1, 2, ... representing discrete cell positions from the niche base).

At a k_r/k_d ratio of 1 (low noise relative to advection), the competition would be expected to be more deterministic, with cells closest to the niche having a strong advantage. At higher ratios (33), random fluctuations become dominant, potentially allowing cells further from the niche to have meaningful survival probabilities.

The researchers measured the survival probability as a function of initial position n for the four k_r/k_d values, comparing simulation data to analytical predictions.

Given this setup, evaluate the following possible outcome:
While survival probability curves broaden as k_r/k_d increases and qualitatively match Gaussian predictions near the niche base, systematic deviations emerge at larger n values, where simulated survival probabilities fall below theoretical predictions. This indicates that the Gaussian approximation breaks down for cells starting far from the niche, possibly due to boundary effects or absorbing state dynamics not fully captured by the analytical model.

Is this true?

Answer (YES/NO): NO